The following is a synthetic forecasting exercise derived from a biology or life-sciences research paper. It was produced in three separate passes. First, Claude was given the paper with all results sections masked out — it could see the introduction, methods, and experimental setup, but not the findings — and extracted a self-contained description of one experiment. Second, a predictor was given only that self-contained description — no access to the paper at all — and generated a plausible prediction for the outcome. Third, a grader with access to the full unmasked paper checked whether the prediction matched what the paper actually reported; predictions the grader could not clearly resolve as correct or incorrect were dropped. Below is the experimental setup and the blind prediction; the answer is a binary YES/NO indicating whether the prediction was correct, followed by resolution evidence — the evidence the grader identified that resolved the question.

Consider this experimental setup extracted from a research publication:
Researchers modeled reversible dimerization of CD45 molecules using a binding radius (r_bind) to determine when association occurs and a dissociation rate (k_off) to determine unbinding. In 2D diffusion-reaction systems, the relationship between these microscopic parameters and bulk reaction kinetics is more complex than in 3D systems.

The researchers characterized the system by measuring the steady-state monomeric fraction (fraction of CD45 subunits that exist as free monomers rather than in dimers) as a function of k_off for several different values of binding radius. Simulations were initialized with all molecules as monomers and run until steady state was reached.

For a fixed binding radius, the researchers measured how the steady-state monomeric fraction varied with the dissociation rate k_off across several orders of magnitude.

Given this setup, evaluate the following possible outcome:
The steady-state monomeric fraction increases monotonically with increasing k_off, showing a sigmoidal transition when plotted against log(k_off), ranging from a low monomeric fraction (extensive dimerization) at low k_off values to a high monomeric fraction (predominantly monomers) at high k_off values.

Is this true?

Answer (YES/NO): YES